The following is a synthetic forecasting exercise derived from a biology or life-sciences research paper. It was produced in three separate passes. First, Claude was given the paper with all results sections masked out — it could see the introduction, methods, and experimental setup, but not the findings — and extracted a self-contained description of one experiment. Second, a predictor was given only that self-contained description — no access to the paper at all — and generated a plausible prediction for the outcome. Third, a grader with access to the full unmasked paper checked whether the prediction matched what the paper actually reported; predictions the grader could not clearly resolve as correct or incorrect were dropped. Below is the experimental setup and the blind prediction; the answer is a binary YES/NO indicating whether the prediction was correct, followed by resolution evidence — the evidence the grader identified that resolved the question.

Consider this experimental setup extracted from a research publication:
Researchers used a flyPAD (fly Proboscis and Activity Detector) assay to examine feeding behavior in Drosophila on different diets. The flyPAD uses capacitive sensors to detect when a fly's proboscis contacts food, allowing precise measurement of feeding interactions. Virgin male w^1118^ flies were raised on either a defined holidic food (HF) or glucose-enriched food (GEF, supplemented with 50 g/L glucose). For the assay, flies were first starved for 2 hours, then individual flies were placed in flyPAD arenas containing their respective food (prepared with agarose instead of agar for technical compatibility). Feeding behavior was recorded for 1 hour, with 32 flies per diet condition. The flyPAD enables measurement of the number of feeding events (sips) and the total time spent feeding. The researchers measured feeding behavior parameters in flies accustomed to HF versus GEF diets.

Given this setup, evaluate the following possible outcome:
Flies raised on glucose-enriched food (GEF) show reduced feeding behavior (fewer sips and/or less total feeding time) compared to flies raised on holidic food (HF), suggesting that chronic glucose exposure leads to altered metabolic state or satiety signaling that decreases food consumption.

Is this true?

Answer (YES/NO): NO